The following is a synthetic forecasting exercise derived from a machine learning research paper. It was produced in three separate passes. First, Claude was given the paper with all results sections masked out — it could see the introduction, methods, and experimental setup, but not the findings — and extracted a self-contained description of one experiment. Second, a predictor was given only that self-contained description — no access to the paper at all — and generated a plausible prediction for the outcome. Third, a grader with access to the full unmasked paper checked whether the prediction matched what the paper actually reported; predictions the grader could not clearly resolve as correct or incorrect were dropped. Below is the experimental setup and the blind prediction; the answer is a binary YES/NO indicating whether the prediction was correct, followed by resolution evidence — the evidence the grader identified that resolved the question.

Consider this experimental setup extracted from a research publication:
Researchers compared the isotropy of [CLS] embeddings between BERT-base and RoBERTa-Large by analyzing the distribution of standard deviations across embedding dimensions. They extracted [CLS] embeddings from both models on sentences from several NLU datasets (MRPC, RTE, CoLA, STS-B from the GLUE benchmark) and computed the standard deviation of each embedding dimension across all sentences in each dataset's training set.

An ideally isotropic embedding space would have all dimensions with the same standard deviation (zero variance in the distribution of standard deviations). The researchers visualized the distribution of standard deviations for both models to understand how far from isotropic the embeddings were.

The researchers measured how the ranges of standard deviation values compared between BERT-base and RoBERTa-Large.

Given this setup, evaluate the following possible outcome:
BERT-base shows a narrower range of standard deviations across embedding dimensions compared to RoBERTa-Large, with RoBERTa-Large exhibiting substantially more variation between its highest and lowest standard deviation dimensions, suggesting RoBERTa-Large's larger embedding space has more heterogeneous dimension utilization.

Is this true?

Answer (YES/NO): NO